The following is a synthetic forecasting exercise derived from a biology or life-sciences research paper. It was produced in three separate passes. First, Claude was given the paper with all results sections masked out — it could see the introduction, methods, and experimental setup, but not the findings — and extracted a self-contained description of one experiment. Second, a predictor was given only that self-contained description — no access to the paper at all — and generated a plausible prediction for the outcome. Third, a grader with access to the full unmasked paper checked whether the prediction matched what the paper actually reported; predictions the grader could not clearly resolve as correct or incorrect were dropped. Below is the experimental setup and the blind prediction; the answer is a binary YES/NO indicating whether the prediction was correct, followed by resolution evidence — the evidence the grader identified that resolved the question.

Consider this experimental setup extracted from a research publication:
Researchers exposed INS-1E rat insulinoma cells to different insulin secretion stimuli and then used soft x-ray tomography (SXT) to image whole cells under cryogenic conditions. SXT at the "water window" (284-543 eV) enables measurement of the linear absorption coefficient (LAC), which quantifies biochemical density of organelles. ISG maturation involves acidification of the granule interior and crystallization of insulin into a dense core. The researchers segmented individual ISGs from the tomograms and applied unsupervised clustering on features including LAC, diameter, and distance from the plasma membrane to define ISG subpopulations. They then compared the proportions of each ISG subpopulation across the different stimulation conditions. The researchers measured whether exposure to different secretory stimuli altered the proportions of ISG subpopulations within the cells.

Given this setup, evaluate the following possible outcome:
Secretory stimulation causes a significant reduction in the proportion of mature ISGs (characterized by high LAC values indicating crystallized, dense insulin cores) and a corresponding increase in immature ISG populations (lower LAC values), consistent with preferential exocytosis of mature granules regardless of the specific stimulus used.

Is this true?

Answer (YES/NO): NO